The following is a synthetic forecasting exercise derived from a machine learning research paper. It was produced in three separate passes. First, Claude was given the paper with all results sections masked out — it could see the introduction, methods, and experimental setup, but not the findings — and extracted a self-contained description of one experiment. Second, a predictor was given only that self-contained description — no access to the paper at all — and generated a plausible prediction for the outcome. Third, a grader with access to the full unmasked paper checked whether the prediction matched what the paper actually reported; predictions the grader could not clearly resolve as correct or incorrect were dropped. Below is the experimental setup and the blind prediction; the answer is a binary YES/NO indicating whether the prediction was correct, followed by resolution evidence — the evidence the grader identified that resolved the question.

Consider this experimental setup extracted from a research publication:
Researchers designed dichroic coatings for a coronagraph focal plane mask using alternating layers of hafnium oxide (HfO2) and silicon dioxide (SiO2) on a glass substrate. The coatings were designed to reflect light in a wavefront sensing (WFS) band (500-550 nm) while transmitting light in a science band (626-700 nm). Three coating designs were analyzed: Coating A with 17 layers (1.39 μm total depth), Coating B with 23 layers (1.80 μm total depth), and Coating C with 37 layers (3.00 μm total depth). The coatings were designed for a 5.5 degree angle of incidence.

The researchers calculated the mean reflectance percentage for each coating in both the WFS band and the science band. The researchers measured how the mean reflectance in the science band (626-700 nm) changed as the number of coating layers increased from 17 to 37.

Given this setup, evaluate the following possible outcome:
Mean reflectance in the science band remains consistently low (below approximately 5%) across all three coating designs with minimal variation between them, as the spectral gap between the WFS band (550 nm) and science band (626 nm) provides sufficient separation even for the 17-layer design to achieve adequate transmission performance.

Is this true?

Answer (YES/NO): NO